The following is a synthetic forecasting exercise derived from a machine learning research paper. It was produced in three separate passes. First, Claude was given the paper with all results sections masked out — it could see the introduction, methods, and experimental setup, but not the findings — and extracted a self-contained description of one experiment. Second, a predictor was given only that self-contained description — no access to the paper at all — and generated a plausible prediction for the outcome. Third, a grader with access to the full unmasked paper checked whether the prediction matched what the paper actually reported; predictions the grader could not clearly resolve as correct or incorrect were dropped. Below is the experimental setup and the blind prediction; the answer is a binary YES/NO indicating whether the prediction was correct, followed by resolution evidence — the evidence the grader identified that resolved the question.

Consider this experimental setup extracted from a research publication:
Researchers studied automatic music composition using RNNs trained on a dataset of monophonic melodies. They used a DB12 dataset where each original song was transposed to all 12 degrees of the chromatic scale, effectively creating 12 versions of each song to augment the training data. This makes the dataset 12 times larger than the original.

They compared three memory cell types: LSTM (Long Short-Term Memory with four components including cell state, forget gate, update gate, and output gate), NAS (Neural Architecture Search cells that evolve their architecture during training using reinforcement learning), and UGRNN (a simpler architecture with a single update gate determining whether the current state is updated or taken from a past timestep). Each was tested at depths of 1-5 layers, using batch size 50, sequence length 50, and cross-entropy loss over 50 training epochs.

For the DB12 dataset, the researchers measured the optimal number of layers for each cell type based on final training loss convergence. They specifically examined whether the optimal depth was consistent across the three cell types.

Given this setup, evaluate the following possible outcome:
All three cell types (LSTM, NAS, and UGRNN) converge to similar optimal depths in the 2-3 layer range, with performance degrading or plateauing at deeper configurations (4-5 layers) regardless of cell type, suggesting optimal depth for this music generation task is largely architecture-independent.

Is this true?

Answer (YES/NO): NO